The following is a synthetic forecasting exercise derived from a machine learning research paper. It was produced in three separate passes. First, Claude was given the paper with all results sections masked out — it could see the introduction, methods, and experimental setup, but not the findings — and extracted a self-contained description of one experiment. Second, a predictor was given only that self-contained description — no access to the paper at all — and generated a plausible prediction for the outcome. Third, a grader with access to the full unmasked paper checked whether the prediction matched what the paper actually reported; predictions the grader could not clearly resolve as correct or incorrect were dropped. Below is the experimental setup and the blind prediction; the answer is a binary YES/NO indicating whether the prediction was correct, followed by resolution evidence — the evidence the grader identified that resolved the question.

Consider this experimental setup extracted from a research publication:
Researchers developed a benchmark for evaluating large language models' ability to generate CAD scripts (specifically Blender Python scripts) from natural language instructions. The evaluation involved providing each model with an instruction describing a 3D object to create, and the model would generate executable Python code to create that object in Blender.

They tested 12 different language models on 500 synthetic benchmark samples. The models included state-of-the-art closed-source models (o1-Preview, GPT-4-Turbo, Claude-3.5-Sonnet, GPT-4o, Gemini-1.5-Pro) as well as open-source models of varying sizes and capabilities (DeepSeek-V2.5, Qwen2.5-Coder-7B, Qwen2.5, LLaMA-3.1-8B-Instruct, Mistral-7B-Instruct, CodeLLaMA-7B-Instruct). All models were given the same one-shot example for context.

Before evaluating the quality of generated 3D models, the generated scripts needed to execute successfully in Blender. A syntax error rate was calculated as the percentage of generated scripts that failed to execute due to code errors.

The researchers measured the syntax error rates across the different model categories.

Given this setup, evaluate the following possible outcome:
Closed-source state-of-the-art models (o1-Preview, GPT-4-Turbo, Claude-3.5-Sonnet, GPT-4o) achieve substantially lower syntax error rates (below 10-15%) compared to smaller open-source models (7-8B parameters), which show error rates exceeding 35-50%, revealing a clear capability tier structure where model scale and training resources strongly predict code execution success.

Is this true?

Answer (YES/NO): NO